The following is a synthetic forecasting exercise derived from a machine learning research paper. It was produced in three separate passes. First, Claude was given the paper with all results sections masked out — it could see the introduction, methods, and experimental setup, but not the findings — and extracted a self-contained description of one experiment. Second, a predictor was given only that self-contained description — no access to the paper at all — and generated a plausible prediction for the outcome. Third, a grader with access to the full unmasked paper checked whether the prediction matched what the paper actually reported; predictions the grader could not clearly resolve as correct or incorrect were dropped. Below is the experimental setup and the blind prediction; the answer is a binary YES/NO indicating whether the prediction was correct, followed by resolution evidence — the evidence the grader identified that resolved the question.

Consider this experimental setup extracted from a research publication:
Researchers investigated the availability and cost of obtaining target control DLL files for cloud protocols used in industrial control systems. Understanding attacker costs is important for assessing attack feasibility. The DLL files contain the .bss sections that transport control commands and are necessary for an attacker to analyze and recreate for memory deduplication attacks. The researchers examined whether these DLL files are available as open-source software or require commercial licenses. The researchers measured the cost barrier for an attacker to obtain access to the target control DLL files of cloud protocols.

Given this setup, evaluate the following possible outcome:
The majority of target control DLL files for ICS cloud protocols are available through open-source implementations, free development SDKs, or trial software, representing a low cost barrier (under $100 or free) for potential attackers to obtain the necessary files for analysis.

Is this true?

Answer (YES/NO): YES